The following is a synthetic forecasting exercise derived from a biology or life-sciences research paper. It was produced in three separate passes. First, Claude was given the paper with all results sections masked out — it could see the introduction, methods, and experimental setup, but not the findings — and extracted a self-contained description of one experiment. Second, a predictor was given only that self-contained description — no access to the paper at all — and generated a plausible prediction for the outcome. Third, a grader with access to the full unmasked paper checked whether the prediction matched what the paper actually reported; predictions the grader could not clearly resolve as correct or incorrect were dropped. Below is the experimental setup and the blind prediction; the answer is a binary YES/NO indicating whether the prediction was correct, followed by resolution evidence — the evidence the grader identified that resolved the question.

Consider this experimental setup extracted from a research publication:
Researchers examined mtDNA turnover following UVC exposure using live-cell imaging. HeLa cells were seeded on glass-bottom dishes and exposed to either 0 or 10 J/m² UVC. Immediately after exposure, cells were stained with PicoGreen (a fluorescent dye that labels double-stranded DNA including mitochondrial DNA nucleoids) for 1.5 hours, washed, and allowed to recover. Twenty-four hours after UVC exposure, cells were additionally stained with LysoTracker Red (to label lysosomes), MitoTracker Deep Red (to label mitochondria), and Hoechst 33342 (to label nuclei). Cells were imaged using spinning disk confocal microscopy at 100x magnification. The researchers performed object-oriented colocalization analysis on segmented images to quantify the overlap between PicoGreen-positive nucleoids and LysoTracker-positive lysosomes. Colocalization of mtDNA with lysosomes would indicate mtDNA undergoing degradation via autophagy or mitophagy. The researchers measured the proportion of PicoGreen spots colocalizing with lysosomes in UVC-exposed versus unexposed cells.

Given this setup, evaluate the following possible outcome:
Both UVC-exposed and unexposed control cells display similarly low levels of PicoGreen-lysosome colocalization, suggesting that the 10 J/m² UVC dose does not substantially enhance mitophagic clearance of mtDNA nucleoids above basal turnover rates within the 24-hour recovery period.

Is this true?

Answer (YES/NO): NO